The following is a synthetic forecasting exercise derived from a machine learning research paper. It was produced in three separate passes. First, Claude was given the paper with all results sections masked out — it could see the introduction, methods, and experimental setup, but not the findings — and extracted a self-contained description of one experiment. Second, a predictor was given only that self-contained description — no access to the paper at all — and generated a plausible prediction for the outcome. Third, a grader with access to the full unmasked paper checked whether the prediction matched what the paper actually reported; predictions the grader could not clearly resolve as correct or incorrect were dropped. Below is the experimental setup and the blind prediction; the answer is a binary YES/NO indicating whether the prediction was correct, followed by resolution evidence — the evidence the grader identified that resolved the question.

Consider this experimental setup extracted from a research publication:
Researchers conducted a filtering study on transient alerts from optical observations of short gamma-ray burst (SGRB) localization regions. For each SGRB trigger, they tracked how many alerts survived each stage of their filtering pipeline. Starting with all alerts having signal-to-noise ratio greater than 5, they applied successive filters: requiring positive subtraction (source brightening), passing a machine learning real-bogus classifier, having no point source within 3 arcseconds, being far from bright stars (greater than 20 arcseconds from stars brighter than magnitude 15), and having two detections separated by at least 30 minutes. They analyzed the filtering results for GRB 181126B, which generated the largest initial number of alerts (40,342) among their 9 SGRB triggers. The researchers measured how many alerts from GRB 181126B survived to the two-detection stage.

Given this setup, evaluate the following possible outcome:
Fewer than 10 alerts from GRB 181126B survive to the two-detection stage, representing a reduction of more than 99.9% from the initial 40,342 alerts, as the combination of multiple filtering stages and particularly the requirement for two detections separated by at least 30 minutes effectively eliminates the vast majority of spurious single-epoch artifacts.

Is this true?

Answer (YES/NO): NO